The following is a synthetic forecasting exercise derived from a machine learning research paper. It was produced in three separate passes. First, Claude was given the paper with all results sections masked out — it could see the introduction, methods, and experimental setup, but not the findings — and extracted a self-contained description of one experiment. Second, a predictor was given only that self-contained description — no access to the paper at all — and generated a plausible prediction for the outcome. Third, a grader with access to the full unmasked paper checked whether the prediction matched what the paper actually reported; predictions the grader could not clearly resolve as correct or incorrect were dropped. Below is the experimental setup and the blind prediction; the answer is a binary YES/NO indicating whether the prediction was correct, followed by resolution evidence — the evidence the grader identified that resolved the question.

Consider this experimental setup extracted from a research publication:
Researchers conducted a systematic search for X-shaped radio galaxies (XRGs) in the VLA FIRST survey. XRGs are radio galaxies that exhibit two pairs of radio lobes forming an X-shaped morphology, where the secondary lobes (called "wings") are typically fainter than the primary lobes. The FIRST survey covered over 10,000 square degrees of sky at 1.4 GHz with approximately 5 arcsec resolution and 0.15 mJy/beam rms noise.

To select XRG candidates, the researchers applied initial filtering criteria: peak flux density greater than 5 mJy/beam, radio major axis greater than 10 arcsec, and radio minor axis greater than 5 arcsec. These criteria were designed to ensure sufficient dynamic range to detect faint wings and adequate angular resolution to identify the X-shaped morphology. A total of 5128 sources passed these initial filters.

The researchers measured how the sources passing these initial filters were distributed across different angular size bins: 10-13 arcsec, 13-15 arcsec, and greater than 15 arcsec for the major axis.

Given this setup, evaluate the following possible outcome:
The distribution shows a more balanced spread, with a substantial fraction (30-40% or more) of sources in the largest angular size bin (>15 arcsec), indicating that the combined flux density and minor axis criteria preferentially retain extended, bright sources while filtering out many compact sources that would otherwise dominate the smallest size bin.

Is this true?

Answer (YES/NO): YES